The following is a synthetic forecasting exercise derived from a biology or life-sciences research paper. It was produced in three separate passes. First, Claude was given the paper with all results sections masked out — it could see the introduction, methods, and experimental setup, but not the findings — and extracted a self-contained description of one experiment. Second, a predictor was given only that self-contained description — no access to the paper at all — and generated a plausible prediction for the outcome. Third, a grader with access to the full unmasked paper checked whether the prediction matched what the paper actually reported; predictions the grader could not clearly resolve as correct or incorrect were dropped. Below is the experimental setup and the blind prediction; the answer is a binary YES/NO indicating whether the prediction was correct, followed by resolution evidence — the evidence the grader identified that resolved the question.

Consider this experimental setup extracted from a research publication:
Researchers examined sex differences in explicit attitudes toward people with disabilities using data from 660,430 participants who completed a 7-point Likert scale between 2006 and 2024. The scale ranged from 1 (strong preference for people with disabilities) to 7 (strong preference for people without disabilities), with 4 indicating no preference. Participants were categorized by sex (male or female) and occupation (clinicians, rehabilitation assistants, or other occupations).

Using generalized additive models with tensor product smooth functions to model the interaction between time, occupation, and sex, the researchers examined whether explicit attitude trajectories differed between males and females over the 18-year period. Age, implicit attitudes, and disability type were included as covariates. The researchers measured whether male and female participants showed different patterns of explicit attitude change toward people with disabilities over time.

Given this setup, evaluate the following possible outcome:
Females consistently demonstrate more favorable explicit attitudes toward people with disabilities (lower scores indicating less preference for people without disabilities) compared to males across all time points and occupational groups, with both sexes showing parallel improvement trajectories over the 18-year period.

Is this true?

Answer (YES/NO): NO